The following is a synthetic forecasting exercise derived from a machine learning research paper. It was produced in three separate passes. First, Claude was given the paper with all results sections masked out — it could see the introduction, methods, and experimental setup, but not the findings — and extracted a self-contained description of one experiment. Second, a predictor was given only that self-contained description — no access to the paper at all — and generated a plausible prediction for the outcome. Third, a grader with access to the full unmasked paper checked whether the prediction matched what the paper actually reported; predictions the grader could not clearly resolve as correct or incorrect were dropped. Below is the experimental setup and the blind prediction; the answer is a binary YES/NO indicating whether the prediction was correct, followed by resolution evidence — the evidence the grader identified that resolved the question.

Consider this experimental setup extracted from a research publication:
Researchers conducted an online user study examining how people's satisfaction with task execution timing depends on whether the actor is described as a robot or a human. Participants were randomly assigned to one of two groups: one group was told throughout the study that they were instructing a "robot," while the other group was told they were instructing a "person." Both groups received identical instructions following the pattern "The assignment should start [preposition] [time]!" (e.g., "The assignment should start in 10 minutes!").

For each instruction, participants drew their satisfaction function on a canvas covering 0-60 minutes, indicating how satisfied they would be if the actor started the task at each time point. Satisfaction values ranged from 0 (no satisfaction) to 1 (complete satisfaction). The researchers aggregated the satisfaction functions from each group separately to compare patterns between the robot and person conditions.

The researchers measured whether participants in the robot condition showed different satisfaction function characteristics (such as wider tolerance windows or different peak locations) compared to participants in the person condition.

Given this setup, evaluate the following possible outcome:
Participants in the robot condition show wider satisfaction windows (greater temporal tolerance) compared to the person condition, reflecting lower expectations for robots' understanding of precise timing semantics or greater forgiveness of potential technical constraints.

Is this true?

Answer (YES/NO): YES